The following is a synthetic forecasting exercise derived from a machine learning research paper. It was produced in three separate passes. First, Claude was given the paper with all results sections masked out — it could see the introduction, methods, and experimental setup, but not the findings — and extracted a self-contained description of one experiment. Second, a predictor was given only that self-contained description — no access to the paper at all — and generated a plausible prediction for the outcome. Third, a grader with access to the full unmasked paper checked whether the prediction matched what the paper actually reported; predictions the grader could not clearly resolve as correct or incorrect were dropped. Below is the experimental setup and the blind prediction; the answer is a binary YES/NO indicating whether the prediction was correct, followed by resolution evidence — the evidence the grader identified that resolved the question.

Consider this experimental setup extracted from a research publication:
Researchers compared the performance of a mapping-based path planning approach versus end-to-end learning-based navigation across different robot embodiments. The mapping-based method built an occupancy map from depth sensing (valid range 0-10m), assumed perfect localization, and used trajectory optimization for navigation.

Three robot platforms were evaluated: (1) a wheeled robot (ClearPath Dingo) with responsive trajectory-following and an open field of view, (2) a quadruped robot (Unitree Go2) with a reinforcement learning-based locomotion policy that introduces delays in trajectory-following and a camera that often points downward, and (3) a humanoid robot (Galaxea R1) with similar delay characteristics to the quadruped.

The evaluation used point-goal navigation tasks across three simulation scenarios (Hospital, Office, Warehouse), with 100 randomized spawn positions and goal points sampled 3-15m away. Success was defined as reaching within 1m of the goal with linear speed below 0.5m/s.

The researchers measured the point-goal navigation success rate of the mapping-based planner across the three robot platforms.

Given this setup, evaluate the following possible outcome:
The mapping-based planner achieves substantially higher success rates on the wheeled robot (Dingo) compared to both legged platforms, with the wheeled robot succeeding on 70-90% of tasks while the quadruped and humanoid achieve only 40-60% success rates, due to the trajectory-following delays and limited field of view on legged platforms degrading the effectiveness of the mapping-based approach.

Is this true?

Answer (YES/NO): YES